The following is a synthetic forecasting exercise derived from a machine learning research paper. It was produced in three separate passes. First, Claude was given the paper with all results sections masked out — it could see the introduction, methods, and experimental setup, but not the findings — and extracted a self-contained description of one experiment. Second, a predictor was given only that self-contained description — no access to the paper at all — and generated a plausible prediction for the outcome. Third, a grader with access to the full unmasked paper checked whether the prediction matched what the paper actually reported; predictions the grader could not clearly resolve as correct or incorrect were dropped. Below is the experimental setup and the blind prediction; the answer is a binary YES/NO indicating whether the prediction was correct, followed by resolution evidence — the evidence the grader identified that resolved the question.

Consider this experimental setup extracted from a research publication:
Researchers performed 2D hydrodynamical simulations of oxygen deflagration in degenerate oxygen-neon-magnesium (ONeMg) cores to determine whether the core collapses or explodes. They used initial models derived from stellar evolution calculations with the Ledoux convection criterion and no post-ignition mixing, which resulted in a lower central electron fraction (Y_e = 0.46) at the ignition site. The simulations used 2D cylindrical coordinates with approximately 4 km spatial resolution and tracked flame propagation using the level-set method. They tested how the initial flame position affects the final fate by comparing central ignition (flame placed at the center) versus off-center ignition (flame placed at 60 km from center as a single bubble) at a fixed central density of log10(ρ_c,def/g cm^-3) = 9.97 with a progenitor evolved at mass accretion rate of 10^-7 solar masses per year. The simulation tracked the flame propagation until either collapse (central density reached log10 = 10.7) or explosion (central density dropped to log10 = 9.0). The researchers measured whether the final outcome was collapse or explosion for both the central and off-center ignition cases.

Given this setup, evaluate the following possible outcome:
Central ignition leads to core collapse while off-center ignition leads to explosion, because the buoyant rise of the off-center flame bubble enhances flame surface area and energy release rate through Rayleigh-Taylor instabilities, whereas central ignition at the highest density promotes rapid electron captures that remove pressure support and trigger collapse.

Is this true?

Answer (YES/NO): NO